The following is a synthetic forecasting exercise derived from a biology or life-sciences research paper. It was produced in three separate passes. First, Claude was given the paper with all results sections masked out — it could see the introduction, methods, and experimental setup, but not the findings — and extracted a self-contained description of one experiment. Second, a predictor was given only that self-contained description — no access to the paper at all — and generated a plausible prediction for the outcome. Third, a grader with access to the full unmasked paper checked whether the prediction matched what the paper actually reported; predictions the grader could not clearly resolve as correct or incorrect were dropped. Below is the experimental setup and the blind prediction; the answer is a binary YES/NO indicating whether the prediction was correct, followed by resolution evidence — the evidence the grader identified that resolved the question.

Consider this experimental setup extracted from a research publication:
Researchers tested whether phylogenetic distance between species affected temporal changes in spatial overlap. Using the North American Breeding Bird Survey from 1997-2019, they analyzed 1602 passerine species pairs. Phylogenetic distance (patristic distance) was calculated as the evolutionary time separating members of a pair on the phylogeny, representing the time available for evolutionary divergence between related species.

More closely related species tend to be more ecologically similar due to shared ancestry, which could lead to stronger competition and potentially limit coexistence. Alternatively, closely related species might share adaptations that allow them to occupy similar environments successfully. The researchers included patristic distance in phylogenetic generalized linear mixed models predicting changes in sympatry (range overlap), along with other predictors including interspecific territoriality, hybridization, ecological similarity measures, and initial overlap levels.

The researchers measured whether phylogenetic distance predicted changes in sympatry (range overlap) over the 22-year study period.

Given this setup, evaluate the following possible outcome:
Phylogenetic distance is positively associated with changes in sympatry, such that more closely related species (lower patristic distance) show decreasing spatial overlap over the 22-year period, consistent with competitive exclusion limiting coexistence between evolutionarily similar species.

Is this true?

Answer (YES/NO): NO